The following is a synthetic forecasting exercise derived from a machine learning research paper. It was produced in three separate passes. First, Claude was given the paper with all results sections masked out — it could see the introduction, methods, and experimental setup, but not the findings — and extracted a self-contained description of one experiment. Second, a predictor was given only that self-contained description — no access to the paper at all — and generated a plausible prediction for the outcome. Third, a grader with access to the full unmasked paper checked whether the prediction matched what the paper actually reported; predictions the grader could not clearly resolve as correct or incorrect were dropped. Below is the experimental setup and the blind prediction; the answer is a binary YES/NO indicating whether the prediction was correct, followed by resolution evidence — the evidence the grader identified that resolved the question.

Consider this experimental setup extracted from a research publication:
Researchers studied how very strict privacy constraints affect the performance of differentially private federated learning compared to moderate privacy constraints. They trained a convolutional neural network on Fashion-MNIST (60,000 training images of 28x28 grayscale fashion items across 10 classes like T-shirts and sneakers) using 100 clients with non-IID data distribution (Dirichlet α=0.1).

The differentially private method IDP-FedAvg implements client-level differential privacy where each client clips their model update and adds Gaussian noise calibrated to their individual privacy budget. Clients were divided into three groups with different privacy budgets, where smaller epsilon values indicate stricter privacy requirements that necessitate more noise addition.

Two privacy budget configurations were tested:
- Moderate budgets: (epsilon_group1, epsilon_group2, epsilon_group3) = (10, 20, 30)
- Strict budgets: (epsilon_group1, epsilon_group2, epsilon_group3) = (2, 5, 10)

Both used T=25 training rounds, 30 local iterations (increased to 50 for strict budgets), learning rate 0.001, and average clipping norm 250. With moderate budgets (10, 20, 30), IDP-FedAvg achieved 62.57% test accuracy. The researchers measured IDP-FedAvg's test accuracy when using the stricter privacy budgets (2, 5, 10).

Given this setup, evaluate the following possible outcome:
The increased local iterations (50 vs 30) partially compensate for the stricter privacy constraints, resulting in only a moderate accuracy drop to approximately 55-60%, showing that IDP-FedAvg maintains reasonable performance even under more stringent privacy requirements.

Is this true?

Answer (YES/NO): NO